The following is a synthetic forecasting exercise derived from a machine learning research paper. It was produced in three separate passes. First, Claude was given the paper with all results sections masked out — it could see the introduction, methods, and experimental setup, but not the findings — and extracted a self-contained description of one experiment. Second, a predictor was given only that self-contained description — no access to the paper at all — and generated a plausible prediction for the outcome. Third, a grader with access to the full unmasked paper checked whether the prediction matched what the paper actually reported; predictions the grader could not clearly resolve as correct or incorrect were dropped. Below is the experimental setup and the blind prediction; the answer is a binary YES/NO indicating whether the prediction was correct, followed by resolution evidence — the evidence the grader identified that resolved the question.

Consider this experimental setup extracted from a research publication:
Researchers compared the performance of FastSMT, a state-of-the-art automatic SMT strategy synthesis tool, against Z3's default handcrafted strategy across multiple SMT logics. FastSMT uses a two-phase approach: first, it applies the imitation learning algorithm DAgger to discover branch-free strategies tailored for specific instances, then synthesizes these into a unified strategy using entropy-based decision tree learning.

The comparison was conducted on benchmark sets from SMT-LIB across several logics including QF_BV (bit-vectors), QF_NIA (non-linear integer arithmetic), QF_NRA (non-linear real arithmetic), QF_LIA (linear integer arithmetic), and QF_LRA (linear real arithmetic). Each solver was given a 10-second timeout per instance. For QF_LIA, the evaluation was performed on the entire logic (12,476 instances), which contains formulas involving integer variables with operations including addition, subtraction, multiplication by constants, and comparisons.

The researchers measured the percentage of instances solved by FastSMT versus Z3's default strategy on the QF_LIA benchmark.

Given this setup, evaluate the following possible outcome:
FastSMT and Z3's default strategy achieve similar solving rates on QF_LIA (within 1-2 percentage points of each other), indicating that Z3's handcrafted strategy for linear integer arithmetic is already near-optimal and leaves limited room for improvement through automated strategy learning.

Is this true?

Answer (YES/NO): NO